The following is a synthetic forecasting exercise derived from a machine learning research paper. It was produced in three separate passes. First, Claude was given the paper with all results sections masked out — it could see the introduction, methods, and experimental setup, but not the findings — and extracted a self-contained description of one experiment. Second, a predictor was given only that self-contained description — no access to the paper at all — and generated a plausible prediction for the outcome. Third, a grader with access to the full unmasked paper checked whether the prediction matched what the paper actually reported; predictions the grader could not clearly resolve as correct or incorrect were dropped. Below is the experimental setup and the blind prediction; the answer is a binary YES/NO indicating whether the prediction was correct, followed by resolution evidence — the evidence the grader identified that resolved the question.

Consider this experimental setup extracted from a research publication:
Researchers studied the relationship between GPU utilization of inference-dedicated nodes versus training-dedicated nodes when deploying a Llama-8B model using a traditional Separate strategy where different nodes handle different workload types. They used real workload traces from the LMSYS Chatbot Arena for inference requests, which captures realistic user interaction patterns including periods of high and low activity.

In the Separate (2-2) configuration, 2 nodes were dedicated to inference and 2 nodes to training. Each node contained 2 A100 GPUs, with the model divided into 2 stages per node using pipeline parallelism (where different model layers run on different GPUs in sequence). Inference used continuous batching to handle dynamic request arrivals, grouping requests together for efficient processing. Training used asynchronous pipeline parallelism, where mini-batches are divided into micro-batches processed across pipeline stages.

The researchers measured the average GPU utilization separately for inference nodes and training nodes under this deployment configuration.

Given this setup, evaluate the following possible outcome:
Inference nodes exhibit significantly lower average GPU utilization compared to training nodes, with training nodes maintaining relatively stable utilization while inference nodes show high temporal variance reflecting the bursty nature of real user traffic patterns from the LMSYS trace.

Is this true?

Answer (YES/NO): NO